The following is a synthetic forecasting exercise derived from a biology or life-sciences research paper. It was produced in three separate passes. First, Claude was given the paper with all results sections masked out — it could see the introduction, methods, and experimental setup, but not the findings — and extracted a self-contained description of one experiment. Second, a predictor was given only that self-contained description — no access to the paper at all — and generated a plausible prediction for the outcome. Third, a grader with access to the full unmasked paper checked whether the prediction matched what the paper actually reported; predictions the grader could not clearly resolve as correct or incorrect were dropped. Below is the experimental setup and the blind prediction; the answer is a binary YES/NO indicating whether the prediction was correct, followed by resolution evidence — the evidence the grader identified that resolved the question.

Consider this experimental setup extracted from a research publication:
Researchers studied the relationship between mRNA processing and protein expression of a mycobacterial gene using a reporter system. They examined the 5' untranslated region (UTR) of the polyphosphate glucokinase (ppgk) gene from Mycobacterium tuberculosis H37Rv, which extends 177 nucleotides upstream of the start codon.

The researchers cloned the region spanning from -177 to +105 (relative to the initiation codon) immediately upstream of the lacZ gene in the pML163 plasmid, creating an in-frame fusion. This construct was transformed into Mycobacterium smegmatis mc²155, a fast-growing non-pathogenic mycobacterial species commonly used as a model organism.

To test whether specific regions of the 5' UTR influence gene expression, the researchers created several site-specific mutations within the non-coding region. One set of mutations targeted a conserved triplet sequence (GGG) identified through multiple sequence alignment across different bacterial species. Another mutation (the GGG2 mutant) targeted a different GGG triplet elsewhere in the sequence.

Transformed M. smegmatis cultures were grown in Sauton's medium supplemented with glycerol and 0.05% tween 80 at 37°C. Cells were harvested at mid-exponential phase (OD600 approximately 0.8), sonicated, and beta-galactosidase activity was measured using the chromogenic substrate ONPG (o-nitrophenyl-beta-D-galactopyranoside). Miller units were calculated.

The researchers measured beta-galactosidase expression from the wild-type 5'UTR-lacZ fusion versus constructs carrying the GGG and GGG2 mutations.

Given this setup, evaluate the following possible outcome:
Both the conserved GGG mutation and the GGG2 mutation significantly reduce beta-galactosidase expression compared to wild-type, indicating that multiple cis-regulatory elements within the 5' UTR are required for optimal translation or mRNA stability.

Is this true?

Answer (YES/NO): NO